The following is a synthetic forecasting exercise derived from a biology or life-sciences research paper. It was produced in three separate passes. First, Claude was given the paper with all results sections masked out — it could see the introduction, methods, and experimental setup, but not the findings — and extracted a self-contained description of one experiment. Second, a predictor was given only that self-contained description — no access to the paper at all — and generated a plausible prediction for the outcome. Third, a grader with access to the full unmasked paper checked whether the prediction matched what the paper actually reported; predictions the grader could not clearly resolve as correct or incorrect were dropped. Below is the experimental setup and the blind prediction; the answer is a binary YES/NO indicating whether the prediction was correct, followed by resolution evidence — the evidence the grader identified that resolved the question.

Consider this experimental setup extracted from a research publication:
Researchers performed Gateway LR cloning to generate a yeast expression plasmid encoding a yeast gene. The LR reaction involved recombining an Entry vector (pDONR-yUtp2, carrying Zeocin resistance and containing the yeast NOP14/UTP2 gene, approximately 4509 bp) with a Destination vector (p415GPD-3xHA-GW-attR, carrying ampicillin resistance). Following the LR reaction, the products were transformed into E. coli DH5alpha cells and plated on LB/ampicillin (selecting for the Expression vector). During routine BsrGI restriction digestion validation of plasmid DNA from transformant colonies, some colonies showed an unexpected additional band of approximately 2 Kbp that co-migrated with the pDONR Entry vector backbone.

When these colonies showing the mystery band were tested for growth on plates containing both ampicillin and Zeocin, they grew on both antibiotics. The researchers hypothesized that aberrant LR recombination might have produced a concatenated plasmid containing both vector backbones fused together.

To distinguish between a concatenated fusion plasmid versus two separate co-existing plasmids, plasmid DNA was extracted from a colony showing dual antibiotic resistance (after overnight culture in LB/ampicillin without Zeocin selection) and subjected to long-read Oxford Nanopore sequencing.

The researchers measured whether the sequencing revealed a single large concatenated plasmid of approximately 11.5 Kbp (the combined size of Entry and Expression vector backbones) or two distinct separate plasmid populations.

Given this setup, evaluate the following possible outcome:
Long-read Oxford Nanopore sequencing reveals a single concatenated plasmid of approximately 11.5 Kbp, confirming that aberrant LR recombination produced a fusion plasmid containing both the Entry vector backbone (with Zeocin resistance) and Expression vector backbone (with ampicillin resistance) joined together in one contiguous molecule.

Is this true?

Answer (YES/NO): NO